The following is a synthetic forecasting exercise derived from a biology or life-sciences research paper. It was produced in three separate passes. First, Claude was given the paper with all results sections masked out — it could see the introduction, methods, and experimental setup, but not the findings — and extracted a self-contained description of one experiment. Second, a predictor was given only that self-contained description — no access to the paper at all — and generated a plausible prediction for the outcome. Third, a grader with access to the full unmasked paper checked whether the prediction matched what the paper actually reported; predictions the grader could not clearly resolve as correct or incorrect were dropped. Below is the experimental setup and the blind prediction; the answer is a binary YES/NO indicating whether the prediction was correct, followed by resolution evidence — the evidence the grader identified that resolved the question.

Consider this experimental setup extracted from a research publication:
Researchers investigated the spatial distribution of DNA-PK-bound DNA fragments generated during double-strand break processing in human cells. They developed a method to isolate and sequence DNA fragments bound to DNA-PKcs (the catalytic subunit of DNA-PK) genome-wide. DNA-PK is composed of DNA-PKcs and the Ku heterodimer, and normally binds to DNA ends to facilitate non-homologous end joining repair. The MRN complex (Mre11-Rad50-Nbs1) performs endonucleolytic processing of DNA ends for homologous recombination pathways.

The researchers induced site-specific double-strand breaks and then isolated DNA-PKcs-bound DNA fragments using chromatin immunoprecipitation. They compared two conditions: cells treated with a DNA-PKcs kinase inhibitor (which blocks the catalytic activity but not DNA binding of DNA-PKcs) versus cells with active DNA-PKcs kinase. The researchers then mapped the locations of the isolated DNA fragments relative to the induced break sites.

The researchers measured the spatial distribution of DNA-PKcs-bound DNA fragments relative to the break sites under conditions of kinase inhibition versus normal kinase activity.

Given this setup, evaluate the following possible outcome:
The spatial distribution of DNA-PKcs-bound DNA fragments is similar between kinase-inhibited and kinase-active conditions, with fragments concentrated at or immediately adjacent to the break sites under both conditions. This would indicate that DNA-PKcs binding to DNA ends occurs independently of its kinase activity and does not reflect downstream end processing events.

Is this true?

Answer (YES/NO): NO